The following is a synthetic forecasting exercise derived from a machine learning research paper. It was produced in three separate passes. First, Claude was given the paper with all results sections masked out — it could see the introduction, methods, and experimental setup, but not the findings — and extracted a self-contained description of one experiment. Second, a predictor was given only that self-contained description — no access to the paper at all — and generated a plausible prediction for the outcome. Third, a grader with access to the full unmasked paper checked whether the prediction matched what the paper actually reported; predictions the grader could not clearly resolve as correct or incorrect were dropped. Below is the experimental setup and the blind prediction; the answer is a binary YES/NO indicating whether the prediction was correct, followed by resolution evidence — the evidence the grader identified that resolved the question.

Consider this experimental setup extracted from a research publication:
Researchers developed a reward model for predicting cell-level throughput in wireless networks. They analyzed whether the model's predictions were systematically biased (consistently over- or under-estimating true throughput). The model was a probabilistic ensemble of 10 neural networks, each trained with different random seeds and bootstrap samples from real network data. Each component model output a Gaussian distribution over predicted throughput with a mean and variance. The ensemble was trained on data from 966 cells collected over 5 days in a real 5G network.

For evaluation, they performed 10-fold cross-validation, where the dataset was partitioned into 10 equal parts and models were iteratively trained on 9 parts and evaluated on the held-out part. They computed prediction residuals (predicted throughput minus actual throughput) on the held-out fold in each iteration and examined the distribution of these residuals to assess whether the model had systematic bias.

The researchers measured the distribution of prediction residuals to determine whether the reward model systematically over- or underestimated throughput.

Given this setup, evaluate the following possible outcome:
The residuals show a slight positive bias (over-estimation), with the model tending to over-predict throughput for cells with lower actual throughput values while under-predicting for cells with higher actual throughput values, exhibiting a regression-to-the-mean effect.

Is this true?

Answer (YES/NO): NO